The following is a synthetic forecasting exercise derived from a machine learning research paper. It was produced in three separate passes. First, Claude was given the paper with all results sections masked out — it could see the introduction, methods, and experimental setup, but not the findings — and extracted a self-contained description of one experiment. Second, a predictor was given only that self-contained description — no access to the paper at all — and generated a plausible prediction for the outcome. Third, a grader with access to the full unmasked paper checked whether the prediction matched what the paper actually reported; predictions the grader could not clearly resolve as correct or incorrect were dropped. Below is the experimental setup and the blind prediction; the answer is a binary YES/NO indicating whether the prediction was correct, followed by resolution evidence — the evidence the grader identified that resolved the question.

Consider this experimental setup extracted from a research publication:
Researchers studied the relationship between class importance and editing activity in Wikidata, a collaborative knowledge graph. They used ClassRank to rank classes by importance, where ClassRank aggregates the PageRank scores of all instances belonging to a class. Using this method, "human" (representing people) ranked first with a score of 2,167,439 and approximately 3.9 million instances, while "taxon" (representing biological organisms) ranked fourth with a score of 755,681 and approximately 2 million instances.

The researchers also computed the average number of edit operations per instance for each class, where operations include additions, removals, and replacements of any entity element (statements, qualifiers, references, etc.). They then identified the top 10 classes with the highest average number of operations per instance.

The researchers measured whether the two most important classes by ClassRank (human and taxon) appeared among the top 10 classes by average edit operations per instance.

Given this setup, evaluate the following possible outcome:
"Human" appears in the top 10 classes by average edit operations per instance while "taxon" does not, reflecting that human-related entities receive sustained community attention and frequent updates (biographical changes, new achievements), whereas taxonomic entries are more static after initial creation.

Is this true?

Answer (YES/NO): NO